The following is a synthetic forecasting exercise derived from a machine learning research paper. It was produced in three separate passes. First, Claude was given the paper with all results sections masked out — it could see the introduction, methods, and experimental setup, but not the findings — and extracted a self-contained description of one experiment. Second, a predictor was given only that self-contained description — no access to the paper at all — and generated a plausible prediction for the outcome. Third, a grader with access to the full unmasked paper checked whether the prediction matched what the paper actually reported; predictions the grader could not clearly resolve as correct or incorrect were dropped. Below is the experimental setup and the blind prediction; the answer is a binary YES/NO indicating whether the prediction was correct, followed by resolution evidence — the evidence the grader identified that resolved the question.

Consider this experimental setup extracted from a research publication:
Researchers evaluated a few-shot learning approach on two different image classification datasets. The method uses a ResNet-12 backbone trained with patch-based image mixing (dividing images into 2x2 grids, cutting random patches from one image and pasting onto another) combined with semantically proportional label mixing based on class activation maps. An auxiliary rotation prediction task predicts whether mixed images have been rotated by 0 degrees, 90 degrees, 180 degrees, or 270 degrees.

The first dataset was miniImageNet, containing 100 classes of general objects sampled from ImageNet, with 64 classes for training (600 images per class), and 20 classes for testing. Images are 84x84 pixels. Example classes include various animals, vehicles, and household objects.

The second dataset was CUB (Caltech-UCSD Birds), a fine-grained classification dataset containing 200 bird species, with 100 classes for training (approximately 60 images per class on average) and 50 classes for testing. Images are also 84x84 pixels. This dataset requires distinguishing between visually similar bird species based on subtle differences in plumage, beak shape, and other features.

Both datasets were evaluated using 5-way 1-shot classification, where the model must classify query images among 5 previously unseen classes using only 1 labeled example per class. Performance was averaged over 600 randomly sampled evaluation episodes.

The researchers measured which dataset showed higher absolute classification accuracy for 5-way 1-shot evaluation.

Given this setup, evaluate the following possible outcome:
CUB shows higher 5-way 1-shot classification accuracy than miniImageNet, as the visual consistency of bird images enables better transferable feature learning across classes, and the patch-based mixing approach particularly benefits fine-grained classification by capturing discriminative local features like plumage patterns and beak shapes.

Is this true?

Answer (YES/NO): YES